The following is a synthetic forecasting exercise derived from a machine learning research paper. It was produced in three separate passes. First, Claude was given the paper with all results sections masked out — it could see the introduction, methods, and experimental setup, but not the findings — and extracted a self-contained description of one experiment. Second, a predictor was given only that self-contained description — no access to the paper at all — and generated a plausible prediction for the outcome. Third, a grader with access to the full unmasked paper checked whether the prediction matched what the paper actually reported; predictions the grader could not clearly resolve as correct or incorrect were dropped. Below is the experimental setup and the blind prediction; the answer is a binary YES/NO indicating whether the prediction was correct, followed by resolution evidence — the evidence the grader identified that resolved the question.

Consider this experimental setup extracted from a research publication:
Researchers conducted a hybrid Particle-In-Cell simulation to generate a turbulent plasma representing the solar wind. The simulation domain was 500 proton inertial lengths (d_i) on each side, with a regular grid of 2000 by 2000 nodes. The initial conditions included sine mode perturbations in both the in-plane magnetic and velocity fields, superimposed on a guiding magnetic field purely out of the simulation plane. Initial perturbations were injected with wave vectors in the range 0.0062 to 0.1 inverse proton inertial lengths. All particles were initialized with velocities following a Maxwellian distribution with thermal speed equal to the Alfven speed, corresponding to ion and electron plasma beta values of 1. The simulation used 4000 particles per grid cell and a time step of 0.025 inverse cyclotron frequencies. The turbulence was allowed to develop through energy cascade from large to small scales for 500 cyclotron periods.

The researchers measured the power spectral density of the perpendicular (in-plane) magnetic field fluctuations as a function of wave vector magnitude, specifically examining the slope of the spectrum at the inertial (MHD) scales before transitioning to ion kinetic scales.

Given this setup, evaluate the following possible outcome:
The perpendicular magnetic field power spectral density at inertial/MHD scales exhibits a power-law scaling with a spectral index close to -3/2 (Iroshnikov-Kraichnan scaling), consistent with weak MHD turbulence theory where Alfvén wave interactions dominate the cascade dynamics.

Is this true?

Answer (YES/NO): NO